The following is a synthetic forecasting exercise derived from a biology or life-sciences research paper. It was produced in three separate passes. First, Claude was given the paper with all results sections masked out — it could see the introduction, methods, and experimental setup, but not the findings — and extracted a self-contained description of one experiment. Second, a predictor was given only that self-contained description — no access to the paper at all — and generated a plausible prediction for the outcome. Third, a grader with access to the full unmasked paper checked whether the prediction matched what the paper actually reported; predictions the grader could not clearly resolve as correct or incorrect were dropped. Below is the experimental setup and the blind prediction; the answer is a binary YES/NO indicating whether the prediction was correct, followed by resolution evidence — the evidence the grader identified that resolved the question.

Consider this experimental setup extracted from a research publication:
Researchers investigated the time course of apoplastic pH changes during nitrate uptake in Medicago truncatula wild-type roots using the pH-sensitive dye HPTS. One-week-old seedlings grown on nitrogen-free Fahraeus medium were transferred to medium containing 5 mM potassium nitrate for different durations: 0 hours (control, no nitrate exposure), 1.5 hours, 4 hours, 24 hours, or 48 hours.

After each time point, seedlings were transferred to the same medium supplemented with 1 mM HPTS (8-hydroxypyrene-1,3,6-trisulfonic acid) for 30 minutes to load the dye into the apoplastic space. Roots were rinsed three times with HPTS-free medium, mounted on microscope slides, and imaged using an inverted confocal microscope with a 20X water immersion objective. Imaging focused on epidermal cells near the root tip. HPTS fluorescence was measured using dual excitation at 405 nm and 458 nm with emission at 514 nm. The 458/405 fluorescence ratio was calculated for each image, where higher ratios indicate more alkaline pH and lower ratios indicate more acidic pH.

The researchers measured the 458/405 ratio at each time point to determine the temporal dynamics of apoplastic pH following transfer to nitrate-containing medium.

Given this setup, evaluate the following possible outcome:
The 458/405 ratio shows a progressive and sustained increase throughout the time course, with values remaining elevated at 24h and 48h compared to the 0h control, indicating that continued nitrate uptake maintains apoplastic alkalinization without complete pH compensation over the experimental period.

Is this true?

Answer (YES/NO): NO